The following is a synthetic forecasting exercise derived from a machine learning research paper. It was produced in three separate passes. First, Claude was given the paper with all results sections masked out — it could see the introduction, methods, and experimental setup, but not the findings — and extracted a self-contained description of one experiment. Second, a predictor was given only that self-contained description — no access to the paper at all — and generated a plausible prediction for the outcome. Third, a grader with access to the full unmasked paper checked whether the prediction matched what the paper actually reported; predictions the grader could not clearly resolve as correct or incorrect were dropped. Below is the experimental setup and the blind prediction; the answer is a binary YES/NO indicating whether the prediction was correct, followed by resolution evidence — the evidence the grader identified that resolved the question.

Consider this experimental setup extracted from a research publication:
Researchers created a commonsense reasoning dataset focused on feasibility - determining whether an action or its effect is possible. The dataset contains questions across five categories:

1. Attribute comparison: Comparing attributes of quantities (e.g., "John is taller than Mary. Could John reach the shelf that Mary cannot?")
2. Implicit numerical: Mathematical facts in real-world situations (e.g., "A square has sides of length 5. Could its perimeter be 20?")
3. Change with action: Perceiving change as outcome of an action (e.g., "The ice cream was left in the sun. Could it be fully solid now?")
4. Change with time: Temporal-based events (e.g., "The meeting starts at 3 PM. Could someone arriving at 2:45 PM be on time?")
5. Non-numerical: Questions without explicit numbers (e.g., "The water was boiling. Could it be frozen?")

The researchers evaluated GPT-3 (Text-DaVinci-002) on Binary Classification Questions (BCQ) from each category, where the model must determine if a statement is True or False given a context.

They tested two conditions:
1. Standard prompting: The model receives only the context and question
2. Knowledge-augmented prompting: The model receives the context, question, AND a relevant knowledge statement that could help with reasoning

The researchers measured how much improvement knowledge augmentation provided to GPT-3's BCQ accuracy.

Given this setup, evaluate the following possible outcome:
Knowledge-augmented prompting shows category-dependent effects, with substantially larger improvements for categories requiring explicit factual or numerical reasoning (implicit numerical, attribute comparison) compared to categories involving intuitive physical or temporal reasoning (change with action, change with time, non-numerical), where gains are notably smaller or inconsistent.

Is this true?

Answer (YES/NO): NO